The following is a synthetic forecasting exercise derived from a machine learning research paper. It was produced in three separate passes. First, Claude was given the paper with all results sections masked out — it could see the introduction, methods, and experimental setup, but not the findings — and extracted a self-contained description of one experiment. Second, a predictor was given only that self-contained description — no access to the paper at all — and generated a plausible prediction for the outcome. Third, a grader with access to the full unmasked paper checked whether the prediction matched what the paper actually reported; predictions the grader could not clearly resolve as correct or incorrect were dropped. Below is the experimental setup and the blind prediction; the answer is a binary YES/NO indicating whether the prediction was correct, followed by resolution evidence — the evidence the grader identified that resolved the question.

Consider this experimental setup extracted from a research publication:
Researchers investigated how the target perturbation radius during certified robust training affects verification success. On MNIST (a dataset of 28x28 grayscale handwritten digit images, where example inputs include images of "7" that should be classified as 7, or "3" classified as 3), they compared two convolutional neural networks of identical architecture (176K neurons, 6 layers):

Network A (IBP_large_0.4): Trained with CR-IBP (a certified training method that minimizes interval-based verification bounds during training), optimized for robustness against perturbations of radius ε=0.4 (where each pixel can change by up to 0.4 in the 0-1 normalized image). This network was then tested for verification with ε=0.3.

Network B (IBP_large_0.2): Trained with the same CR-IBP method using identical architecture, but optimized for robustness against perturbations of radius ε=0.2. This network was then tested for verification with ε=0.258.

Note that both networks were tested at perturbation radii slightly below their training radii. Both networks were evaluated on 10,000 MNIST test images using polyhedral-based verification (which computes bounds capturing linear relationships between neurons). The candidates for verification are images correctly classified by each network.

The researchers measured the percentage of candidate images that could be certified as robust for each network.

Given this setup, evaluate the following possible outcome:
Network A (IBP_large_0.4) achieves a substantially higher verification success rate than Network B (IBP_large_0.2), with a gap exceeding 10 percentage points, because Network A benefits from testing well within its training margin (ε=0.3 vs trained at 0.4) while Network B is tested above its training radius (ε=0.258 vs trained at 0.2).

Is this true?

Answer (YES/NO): YES